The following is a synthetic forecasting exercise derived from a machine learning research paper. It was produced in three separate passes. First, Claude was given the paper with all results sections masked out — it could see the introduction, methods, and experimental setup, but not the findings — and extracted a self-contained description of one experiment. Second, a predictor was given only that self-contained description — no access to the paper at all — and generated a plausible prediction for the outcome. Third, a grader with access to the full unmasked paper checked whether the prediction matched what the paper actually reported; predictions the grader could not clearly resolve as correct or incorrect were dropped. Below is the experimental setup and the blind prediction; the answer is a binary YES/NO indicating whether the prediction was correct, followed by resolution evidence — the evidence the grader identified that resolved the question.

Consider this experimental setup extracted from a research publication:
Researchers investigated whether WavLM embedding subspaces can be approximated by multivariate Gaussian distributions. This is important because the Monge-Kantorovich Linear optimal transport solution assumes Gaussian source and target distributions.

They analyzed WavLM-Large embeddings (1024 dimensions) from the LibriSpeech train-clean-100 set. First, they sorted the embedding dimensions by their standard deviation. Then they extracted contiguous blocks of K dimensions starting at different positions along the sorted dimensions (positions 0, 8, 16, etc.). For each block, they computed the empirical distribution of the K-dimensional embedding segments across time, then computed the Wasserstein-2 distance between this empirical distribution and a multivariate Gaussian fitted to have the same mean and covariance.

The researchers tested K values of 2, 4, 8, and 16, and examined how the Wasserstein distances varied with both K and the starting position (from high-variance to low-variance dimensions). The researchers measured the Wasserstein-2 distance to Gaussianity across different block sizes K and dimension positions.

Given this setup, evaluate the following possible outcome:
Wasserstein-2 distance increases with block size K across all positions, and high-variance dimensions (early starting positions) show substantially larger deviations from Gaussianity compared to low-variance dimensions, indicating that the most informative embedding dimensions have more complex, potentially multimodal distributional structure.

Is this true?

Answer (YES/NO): NO